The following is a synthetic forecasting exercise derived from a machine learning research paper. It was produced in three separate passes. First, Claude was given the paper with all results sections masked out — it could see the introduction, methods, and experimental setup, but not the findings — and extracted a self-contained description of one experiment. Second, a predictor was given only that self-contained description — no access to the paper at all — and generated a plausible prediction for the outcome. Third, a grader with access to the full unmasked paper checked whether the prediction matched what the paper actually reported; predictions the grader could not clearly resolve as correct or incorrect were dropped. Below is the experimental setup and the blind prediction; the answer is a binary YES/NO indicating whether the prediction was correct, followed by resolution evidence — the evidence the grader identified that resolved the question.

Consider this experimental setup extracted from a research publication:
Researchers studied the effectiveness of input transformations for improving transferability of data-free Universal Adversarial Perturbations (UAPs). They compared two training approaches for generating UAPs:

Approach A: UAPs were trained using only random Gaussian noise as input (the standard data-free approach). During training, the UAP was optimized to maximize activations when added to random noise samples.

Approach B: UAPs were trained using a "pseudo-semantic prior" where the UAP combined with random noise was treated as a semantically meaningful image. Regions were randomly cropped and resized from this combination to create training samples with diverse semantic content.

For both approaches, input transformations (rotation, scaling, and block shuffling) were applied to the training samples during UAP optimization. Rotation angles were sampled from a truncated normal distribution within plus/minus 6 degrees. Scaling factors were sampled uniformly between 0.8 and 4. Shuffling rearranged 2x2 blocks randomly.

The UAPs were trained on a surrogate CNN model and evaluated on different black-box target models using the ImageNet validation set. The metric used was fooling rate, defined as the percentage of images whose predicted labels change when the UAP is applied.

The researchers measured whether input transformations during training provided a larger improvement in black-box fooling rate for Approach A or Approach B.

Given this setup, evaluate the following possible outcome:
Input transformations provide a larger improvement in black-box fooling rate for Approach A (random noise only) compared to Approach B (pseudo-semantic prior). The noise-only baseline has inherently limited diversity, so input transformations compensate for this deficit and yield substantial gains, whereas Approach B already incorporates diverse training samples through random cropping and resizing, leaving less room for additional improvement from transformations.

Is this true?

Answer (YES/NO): NO